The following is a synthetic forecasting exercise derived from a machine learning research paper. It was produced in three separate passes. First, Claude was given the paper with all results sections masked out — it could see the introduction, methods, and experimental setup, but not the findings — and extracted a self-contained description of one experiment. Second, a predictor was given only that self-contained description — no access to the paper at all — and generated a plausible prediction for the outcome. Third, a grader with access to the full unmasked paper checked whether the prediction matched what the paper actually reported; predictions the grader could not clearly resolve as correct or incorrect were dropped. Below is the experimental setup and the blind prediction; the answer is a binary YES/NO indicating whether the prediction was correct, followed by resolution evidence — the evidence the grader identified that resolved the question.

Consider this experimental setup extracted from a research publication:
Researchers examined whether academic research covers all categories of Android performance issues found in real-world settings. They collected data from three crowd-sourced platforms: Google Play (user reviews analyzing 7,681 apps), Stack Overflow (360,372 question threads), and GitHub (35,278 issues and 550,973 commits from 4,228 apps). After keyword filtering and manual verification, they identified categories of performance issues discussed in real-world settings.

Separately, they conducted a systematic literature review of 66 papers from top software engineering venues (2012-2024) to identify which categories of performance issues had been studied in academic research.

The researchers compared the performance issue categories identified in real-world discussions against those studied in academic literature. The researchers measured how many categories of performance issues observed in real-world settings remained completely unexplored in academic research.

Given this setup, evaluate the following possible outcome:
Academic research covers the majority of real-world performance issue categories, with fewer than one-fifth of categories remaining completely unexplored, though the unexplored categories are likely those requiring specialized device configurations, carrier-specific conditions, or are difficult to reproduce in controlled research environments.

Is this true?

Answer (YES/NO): NO